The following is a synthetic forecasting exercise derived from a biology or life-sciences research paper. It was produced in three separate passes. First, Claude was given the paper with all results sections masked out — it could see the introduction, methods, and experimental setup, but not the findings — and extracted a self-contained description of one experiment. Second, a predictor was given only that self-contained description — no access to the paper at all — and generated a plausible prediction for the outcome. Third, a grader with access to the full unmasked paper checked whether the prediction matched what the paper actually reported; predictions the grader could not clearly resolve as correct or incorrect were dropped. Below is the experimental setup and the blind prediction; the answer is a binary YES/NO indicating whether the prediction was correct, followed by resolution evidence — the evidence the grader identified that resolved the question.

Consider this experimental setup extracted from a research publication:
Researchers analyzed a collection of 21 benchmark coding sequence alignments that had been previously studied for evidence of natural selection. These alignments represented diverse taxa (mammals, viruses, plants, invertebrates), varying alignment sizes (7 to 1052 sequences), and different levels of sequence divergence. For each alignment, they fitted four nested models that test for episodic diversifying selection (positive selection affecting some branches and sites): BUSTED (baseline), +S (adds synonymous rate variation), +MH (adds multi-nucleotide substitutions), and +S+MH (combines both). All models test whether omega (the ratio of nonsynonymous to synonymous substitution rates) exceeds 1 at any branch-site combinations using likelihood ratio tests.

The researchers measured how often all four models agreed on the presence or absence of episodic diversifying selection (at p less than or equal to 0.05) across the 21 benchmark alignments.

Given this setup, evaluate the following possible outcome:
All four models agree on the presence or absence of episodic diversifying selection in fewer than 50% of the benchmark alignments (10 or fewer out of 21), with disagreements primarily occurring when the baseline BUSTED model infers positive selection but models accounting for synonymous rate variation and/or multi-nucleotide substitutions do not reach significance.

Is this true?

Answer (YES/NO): NO